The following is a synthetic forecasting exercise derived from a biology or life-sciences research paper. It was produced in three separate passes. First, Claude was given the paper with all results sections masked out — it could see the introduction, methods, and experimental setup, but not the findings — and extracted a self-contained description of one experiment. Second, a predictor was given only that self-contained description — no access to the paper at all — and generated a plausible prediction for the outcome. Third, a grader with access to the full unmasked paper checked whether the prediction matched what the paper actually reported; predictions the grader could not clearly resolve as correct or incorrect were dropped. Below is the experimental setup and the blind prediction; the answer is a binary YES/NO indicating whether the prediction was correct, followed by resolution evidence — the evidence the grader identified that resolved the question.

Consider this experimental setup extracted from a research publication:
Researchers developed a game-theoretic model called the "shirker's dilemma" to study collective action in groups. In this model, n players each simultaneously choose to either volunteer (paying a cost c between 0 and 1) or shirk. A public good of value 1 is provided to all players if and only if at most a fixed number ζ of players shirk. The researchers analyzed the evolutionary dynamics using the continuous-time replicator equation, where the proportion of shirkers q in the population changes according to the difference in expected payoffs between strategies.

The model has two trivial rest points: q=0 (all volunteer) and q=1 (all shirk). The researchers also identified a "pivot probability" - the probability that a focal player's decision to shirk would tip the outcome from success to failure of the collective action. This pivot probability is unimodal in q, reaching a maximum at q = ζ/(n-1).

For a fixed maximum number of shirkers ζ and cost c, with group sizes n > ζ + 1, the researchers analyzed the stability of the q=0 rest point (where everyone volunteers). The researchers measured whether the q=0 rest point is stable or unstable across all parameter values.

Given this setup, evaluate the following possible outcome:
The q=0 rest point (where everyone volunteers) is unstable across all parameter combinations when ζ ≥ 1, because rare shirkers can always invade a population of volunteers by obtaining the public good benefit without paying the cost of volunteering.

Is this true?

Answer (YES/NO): YES